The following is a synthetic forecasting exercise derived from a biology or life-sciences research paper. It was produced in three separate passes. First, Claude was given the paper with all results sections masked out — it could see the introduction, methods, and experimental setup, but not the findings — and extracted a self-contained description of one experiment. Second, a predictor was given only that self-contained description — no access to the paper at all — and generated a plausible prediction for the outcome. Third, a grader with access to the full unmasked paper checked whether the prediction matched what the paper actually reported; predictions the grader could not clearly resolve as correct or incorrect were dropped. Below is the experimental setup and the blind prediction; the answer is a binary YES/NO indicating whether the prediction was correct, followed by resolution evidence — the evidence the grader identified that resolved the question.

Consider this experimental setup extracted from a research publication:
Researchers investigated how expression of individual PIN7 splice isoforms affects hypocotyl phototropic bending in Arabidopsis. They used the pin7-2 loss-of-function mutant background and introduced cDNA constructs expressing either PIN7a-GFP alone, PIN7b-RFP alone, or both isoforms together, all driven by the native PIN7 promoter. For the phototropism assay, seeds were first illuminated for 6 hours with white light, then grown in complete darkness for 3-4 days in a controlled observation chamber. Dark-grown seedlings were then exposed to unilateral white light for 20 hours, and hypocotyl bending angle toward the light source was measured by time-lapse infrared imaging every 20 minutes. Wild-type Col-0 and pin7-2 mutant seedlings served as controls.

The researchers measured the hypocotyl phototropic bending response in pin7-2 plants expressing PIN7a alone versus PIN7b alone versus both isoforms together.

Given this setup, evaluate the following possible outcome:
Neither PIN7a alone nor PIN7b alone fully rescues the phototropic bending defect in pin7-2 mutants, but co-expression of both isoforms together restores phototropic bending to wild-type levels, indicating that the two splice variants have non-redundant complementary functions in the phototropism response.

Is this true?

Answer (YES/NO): NO